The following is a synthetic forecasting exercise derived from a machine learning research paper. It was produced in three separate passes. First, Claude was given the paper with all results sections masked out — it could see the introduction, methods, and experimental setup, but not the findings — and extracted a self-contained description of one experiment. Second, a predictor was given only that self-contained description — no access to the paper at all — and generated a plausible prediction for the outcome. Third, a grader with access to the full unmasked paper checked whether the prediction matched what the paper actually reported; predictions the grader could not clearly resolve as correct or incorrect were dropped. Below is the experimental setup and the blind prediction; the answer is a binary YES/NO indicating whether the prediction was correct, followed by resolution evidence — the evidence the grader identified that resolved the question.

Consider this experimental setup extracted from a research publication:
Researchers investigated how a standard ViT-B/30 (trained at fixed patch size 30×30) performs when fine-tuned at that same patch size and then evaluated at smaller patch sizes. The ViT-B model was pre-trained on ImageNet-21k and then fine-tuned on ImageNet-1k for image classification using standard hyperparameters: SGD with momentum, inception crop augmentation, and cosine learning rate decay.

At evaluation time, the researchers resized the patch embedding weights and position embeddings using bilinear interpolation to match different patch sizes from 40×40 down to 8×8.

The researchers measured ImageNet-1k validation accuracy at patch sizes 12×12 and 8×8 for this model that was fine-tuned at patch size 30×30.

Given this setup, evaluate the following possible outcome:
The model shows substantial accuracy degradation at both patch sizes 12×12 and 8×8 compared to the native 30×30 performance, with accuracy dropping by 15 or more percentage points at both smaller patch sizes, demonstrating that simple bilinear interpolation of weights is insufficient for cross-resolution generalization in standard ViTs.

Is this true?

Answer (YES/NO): NO